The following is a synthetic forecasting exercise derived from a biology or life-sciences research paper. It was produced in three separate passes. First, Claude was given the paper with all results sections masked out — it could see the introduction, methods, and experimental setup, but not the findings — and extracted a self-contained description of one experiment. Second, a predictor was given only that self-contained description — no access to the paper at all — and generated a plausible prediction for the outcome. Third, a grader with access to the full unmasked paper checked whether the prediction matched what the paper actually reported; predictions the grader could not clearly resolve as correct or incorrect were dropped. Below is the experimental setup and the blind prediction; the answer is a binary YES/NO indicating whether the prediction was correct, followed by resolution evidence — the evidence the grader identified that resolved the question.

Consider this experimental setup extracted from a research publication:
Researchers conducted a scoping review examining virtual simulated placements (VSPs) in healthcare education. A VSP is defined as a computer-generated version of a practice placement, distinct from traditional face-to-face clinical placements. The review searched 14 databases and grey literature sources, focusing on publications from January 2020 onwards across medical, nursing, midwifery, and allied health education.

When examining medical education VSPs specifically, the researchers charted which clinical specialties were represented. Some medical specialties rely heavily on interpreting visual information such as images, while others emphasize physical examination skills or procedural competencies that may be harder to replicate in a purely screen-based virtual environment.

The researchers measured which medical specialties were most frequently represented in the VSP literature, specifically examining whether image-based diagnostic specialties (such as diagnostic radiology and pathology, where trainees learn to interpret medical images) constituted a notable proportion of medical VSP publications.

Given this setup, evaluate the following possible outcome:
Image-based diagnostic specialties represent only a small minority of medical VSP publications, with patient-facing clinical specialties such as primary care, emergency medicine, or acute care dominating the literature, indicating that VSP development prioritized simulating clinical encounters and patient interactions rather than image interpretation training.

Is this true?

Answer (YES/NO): NO